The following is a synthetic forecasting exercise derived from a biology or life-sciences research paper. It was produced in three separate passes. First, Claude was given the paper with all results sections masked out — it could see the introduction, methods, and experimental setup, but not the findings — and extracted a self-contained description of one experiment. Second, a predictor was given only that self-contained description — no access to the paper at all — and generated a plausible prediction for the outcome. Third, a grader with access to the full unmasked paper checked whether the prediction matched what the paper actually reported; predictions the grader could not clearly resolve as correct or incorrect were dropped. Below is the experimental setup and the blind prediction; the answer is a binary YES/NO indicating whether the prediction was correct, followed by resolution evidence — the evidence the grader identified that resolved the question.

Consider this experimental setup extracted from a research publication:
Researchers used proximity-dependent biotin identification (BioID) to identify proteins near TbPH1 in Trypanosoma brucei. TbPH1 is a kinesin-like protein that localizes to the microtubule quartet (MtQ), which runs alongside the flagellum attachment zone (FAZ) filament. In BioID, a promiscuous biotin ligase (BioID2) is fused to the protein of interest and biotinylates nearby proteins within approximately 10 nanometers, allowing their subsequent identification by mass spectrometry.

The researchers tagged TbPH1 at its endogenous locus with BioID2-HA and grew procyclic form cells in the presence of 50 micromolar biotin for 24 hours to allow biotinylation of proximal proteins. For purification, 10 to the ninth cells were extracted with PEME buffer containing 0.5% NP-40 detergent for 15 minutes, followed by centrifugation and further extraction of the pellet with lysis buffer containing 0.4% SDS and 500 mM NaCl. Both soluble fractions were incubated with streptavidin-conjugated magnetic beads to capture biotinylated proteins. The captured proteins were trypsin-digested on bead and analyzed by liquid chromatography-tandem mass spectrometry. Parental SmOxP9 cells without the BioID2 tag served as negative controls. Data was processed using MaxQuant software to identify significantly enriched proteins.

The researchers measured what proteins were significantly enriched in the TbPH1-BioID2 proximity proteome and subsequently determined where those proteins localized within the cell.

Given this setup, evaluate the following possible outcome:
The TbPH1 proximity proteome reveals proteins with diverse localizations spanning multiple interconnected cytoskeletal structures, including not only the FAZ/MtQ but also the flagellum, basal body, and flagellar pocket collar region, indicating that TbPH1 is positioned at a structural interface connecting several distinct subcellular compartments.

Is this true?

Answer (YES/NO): NO